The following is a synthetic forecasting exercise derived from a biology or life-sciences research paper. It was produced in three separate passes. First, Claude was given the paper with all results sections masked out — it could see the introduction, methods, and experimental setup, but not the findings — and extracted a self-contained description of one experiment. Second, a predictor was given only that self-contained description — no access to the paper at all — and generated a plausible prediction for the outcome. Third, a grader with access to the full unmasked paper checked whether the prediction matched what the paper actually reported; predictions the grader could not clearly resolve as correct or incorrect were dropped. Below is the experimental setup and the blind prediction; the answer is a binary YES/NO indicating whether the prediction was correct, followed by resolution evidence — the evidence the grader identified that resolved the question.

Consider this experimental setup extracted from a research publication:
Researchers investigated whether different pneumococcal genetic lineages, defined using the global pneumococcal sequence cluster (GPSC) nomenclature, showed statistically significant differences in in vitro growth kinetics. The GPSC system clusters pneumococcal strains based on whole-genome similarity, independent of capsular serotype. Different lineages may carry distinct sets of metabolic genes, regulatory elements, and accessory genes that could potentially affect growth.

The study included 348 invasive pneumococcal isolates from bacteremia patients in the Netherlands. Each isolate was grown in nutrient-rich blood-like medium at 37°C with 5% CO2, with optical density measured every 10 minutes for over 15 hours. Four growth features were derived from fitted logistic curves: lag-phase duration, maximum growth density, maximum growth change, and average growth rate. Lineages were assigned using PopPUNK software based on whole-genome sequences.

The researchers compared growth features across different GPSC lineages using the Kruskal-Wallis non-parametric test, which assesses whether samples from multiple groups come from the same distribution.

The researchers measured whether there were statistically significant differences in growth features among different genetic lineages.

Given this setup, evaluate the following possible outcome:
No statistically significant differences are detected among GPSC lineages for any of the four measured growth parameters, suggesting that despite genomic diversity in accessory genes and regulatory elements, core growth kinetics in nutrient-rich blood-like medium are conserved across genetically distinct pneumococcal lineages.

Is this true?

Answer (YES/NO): NO